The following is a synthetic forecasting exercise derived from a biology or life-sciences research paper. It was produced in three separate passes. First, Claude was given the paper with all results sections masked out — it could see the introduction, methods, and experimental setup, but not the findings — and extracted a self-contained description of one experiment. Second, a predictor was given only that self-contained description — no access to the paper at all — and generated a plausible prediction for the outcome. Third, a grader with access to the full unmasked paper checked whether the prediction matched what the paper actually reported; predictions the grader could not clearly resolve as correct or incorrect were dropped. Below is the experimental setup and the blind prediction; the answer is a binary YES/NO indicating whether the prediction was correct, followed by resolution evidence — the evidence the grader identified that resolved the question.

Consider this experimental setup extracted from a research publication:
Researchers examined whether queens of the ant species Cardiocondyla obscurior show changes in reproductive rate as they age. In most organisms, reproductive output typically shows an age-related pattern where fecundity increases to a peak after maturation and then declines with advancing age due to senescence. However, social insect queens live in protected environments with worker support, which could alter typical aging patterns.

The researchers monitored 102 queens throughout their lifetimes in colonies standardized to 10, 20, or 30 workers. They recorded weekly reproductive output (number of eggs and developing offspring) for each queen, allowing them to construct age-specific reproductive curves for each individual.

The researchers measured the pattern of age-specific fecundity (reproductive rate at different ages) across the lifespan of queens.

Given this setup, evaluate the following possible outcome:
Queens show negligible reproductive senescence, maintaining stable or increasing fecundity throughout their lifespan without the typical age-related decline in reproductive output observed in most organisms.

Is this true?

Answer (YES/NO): NO